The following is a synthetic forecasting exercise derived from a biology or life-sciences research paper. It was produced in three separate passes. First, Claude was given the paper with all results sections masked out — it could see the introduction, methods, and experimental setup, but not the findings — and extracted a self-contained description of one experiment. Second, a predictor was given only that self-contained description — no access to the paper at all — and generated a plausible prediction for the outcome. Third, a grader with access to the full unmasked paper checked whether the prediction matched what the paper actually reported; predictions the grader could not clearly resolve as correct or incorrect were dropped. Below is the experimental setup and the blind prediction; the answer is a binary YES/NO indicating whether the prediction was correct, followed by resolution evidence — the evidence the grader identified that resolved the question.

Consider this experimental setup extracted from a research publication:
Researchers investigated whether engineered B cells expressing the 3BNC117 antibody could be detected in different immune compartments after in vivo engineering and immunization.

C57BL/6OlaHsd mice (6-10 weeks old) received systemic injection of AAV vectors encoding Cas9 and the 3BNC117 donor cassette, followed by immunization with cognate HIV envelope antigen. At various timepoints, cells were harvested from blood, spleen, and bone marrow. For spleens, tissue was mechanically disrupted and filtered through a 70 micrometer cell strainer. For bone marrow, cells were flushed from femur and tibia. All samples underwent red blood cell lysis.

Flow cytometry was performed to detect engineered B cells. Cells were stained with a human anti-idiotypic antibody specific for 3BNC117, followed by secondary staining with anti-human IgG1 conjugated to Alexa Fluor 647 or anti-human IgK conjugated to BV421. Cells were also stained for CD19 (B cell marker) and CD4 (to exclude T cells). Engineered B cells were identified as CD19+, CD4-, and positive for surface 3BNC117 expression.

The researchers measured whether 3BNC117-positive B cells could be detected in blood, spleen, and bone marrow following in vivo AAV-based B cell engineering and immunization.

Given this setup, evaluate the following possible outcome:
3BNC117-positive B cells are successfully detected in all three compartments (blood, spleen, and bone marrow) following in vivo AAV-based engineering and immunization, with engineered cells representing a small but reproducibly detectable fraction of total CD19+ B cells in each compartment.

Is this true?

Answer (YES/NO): YES